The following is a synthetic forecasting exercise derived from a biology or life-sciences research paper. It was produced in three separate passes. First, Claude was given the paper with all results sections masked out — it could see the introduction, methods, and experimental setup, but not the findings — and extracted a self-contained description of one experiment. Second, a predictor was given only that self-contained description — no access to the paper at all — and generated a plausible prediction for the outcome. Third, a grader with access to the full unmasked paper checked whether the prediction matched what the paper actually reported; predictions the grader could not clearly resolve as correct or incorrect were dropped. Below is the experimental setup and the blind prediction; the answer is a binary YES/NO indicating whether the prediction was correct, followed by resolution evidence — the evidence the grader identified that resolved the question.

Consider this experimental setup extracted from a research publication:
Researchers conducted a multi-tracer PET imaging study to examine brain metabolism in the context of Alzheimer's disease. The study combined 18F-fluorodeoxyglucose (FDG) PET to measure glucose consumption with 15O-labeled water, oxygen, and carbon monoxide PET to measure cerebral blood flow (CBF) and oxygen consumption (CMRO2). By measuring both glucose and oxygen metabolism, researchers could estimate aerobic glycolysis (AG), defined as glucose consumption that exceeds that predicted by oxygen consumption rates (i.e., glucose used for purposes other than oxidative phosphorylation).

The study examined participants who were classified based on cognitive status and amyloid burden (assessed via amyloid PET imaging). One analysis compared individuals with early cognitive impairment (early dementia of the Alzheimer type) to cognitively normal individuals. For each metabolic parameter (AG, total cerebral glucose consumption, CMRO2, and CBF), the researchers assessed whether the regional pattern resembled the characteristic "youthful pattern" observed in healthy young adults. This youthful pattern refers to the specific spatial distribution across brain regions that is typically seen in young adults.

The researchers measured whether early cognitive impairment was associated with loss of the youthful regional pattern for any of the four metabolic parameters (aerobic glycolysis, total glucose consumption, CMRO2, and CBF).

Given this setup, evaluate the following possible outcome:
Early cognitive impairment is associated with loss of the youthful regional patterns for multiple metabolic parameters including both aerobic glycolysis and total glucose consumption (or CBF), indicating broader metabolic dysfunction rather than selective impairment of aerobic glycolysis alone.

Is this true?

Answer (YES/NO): YES